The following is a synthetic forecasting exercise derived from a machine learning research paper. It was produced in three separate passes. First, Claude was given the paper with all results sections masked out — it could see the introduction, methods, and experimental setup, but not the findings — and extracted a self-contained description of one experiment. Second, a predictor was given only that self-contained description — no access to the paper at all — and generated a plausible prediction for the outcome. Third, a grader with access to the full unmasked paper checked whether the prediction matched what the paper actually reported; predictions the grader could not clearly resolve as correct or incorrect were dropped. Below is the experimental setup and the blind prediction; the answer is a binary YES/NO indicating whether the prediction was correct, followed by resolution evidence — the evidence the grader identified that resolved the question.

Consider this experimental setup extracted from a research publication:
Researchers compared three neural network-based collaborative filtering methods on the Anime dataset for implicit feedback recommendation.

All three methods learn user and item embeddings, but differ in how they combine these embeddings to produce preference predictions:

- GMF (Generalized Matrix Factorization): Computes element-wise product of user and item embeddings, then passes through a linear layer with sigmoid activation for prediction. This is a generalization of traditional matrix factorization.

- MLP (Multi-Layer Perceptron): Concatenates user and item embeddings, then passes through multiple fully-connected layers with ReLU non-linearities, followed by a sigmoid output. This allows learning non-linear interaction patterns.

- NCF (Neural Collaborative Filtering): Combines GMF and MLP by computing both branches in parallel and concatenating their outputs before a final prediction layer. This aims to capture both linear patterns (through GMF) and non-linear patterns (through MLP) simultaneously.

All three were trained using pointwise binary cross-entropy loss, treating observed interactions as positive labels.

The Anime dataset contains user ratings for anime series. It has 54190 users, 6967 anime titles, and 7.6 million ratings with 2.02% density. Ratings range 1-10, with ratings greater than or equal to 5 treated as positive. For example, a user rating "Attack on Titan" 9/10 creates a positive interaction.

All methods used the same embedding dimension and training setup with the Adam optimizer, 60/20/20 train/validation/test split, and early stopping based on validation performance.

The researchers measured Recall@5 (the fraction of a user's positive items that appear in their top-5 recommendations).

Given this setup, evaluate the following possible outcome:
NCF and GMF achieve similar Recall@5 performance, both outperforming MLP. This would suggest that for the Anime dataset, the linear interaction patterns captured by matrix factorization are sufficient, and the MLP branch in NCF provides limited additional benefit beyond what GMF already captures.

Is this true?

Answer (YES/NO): NO